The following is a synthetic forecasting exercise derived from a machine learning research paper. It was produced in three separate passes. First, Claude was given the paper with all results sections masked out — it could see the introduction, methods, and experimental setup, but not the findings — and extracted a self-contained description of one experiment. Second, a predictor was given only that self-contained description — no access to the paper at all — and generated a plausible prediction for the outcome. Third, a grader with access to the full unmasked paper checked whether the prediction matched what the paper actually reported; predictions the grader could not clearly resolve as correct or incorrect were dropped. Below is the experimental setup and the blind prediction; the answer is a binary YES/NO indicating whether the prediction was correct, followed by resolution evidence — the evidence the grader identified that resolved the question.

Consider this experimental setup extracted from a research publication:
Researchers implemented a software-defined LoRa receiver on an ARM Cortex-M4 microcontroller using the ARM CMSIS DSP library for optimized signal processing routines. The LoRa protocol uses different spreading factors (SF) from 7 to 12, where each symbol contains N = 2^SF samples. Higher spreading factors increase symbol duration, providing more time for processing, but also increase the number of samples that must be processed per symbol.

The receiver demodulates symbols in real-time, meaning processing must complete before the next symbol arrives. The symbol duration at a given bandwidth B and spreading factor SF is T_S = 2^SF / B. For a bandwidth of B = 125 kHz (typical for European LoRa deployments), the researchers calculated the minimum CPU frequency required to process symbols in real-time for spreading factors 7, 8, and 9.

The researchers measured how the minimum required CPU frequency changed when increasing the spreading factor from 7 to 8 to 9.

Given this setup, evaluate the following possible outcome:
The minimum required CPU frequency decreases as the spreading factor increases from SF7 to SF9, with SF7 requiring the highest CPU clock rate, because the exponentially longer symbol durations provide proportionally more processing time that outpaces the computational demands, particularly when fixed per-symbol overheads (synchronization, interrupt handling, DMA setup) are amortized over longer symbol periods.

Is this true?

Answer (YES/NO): NO